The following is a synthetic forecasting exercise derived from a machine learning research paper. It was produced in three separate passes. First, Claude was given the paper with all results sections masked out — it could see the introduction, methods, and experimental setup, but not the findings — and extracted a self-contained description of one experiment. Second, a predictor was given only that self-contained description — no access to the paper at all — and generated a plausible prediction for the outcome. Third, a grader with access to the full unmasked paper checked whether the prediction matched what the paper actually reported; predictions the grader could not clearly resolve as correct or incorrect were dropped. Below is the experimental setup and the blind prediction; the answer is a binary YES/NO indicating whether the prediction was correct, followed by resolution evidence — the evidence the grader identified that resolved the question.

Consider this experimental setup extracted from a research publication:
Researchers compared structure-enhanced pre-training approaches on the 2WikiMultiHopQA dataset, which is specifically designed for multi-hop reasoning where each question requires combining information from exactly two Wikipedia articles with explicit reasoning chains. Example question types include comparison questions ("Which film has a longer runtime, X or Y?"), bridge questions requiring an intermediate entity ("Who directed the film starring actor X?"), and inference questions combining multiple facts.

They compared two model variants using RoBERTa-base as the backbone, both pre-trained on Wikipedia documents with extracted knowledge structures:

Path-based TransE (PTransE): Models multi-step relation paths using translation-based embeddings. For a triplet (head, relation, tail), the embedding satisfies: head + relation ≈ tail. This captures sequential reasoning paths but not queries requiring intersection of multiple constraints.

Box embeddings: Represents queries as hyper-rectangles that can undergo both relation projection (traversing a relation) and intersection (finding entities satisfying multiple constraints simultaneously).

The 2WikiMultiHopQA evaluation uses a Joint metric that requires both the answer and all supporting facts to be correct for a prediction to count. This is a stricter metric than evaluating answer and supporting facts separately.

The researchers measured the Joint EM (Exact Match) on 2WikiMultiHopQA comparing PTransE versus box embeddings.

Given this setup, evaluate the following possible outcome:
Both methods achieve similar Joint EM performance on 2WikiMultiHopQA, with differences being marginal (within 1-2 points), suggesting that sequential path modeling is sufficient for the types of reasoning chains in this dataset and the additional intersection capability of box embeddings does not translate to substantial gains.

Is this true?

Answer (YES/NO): YES